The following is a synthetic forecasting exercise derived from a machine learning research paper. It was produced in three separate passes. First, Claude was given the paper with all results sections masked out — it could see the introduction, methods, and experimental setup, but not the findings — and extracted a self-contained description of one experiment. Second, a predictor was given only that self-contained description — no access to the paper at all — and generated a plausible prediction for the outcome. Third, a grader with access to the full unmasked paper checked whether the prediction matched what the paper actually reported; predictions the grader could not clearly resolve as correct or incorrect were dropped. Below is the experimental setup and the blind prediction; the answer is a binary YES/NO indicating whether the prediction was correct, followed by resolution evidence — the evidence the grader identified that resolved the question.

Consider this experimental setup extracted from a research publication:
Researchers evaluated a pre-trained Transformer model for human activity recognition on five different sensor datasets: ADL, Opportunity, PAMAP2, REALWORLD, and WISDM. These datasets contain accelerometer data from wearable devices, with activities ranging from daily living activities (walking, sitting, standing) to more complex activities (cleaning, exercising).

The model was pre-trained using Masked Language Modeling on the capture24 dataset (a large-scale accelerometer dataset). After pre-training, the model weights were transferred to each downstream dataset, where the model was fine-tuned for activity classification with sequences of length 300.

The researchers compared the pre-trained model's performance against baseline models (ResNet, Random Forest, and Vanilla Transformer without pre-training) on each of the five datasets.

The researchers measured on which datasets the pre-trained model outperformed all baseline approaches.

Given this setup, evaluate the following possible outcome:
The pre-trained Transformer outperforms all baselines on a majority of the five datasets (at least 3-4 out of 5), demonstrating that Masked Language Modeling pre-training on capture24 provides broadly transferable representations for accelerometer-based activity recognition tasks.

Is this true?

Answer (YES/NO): YES